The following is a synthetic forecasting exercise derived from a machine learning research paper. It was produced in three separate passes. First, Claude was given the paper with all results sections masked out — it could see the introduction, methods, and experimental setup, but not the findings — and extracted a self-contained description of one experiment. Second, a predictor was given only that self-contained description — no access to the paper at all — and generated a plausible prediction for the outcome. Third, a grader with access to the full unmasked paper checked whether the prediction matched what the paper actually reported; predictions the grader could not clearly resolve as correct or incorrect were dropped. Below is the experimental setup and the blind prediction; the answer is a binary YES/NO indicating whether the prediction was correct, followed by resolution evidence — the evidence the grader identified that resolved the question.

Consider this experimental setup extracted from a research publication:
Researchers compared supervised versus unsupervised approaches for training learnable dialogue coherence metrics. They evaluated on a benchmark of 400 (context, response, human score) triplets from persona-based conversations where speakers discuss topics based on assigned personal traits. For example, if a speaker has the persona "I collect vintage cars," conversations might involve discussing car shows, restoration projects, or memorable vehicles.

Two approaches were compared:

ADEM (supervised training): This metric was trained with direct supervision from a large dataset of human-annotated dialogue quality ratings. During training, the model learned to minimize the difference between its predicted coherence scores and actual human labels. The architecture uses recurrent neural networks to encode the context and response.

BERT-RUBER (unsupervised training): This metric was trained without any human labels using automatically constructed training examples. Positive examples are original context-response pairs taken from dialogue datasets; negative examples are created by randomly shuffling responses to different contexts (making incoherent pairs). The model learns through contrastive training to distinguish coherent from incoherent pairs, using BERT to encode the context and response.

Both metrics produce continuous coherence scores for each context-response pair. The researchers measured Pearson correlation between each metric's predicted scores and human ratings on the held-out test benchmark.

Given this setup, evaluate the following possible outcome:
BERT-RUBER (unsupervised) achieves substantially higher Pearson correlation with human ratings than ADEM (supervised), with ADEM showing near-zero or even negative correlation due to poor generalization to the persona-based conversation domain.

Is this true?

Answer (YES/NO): YES